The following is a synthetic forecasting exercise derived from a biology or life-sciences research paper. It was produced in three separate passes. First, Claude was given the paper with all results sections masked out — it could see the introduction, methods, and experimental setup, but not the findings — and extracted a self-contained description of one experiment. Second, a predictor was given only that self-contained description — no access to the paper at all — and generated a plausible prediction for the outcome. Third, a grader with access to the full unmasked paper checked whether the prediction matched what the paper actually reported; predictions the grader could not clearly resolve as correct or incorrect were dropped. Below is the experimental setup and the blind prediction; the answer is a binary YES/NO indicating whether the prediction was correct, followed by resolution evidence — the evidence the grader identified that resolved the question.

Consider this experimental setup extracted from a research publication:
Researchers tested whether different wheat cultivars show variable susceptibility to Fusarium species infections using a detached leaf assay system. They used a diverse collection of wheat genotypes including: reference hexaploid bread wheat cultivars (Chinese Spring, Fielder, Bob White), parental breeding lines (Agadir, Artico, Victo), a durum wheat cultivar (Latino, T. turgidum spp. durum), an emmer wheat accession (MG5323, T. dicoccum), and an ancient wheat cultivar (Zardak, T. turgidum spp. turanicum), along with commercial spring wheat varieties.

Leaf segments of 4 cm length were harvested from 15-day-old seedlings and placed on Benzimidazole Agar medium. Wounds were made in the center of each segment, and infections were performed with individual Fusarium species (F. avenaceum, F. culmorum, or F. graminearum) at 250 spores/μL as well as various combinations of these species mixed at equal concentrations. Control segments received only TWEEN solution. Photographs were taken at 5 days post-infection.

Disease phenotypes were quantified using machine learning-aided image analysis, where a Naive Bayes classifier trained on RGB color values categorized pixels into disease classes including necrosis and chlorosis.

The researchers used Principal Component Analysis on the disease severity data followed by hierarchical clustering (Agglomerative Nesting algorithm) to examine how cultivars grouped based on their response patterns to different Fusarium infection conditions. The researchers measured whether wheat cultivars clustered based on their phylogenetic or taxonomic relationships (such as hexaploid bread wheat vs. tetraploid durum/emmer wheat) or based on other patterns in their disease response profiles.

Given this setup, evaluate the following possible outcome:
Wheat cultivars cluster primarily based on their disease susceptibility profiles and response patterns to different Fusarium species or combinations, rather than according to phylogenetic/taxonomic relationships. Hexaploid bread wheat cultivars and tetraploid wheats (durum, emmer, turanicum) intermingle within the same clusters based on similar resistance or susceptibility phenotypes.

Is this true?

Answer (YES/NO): YES